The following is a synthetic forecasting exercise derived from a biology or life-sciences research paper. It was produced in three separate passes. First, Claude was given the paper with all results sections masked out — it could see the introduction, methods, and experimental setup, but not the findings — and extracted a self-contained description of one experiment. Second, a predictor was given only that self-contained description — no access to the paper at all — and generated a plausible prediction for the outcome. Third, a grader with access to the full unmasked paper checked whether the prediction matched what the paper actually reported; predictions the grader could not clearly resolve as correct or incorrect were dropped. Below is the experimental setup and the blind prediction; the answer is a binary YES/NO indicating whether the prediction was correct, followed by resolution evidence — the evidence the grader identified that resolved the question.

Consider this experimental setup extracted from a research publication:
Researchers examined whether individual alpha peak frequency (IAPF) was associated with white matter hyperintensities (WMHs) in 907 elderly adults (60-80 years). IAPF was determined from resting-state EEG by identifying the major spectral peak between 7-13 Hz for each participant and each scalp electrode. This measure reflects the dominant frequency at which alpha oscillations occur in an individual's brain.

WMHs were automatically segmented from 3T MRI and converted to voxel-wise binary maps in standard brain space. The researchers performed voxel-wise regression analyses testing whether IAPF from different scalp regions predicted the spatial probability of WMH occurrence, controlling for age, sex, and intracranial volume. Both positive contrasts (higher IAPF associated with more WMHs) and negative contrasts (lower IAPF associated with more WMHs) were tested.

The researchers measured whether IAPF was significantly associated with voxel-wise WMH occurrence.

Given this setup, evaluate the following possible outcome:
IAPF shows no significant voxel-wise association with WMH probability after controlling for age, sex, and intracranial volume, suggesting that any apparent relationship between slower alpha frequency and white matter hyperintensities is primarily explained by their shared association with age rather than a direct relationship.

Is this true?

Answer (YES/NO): YES